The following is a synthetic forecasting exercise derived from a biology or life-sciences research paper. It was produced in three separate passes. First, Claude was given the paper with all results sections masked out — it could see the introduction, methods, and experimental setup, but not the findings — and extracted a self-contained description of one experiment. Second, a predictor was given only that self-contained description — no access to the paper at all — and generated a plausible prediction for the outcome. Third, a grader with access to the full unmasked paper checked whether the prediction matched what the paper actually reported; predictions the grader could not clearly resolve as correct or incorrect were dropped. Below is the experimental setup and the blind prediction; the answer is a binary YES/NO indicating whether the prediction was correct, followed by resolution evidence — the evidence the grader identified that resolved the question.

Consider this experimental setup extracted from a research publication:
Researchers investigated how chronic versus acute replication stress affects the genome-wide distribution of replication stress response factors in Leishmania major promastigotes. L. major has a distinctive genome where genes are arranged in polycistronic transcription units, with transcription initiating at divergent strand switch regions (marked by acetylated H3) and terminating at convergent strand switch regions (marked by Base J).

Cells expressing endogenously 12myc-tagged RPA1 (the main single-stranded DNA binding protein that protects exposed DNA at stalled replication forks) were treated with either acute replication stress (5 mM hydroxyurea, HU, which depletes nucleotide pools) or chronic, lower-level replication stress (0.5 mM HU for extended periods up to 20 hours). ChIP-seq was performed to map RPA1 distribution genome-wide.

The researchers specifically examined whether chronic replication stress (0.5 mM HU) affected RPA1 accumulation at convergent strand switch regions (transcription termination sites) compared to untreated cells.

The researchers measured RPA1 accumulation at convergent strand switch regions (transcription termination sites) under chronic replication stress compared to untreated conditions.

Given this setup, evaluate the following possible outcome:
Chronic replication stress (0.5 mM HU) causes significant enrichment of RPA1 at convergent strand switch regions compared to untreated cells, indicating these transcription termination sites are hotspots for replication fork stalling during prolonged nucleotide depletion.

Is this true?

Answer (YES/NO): NO